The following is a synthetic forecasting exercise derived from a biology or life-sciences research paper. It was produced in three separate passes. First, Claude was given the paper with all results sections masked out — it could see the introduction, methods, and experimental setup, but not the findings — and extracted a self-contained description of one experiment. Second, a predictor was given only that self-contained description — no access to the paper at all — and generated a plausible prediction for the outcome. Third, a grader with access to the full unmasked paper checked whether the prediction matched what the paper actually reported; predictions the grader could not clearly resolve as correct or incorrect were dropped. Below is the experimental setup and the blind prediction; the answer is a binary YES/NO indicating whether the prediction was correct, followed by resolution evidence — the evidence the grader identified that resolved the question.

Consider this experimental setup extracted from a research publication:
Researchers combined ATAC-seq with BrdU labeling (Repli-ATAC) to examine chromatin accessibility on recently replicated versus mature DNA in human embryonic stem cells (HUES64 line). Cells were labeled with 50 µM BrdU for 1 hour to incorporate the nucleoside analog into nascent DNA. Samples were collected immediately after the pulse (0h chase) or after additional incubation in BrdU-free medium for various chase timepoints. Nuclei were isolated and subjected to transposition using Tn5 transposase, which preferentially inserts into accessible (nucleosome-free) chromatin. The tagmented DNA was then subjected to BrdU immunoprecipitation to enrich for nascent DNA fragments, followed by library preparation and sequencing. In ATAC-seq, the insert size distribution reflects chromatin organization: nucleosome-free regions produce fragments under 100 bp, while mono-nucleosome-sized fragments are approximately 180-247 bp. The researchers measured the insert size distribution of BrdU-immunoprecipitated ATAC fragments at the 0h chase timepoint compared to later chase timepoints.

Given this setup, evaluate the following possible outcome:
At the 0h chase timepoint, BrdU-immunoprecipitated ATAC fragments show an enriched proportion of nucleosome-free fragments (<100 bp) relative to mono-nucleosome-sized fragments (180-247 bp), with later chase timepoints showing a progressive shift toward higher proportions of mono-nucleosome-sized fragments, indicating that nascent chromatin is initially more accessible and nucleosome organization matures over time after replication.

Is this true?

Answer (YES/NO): NO